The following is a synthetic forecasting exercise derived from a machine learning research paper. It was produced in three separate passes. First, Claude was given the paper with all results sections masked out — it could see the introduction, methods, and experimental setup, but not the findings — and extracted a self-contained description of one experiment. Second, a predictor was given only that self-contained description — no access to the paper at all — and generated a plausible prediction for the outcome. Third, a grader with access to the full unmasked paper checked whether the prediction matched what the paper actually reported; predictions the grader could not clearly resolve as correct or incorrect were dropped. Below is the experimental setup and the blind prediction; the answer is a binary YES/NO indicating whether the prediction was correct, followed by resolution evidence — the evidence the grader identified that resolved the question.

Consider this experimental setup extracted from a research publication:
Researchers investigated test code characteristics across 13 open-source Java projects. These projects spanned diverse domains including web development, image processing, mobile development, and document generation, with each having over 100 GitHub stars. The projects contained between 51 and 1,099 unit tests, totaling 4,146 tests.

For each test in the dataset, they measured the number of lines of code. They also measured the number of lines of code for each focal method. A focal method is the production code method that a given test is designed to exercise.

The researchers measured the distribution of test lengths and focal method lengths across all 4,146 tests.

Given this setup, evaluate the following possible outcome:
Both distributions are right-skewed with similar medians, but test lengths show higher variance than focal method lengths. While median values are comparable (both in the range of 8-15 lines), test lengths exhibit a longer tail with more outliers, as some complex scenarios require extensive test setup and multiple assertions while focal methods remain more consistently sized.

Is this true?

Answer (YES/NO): NO